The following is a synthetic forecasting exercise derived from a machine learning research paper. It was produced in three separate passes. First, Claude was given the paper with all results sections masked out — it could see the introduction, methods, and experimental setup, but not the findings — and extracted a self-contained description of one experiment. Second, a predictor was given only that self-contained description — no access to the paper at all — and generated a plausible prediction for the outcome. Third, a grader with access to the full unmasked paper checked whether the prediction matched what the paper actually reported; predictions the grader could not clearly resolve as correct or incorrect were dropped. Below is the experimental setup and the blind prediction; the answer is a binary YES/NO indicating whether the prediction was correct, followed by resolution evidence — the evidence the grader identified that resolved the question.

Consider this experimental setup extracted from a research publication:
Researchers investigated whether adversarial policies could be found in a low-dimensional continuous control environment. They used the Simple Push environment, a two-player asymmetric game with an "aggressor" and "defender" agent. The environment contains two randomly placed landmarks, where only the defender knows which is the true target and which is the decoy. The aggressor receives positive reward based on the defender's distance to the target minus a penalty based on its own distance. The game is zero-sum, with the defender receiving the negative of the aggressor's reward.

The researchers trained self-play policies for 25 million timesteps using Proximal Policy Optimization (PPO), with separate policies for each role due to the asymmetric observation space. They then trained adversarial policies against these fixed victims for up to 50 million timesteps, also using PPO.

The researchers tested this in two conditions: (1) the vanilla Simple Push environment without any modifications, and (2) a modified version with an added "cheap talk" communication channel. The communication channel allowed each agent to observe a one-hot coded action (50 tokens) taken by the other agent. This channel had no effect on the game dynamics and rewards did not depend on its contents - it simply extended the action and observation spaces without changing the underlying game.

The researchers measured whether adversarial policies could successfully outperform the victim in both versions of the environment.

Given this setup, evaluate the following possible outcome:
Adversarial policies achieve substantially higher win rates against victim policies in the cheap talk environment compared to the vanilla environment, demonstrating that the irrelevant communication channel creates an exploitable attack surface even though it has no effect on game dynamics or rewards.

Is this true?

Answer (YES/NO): YES